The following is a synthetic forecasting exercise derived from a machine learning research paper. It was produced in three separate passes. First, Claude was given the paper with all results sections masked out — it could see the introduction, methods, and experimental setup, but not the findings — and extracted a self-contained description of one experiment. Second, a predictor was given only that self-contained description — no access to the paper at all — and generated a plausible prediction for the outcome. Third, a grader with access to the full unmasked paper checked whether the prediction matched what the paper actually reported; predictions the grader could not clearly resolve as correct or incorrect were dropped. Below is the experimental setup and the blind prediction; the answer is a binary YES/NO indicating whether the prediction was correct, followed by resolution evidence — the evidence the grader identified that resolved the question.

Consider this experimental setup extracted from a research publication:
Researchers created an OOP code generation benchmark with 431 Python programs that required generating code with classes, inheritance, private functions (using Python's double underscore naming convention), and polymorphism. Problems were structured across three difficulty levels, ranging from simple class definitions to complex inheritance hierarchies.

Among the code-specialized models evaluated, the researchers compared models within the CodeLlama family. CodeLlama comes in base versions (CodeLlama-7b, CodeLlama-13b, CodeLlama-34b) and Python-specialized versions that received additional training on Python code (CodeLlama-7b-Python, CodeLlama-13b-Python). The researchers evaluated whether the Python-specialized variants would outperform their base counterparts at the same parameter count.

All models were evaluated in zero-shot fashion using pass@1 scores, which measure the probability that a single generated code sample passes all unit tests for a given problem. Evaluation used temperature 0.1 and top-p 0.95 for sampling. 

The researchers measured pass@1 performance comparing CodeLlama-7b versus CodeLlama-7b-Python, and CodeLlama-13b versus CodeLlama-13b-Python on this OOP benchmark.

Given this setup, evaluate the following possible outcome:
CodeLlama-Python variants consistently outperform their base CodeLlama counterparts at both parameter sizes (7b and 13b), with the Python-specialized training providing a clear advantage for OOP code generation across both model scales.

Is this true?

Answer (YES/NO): NO